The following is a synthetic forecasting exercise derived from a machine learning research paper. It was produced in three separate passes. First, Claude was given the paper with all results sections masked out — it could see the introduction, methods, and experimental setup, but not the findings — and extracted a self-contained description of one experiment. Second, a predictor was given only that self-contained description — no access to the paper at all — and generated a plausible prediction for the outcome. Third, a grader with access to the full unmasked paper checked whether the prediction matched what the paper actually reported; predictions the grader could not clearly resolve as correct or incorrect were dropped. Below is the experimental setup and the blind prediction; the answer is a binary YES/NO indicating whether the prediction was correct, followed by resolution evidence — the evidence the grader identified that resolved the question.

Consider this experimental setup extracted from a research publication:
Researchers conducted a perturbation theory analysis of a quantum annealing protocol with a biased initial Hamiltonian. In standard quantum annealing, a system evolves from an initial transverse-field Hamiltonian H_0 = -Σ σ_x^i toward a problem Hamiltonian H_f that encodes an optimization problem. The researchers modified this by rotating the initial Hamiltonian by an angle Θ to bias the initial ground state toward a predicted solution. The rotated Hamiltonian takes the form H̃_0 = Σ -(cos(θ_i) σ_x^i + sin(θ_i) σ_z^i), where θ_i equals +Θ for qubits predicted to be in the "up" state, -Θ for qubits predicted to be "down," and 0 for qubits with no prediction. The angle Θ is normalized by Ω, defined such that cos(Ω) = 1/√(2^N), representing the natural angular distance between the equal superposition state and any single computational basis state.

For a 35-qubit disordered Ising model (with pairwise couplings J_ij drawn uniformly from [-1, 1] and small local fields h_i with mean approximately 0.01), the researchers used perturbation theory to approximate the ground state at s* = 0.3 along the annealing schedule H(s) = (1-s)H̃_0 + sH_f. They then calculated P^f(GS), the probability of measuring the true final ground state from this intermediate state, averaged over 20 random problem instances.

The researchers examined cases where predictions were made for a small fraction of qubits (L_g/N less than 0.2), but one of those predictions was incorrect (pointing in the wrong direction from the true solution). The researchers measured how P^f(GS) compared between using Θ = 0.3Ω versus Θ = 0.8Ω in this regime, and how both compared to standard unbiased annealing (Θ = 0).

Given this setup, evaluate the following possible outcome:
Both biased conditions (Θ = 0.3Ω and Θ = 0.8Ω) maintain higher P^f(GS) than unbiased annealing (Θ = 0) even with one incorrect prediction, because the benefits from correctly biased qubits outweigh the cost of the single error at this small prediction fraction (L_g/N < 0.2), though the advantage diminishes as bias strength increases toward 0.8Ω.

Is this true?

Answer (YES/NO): NO